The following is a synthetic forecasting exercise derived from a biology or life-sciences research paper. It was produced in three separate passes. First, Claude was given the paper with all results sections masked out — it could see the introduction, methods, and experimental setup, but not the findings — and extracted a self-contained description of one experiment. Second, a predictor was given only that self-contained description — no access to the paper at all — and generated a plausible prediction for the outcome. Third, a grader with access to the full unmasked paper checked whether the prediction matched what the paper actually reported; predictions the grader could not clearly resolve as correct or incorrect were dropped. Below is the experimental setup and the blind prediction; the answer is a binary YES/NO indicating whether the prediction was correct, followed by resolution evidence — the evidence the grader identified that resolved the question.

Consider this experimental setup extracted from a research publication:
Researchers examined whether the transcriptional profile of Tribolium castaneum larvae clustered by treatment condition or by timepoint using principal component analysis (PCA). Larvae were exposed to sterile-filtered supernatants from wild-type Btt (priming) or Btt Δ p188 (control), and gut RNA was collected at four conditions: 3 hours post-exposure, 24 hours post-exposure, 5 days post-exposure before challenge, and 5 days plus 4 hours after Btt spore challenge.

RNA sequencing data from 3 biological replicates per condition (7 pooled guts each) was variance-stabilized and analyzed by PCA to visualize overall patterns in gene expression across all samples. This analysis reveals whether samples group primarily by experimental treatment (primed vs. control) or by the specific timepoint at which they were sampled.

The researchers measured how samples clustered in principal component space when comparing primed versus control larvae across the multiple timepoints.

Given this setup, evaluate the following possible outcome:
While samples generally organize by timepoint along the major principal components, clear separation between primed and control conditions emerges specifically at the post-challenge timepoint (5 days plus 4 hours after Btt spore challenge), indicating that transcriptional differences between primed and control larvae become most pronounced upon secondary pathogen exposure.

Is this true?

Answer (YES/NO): NO